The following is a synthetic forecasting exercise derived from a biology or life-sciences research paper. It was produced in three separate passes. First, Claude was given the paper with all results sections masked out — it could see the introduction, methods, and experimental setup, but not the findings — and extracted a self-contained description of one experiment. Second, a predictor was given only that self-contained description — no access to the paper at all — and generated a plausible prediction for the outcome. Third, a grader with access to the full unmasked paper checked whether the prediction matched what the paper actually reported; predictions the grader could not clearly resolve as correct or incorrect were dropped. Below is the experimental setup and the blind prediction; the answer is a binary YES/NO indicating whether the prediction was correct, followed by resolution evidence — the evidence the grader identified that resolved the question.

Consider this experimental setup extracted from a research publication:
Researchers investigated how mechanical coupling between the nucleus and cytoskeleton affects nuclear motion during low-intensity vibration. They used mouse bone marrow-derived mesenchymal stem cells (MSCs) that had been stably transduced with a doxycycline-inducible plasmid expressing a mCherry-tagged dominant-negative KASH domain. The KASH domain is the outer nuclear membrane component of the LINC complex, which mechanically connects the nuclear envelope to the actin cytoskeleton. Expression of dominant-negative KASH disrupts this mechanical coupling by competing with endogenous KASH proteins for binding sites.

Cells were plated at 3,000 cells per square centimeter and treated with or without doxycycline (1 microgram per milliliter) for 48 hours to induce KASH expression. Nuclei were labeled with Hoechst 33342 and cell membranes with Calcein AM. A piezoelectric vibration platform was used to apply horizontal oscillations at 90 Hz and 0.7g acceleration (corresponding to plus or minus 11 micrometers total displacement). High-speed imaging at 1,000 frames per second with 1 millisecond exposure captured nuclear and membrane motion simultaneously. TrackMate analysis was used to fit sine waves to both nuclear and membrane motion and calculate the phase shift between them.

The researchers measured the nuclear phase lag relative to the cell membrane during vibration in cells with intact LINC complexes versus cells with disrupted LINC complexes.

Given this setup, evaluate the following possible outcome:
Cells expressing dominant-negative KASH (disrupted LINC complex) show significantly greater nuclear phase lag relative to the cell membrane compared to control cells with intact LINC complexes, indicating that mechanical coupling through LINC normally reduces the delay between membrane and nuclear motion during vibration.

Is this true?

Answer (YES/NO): YES